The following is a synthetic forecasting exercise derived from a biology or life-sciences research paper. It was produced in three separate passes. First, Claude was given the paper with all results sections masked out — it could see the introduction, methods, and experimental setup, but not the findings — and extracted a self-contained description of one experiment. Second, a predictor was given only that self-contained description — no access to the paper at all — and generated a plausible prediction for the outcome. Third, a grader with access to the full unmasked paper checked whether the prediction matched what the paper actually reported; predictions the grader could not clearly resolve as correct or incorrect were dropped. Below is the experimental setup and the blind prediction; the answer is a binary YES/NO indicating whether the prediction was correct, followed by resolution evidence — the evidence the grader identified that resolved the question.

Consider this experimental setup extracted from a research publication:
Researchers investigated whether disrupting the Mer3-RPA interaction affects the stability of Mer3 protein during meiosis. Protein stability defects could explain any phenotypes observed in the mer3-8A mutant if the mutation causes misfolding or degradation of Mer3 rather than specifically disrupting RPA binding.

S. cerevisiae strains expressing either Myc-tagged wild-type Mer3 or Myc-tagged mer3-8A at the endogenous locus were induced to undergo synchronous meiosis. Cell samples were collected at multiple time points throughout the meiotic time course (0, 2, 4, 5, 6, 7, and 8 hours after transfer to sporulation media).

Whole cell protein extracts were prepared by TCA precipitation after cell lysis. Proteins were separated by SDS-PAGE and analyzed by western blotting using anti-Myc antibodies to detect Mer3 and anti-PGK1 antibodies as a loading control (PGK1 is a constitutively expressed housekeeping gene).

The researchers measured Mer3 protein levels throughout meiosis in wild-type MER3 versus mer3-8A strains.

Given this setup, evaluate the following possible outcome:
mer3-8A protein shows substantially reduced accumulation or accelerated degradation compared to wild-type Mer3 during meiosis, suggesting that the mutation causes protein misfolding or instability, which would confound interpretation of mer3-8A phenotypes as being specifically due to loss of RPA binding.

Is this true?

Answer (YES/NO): NO